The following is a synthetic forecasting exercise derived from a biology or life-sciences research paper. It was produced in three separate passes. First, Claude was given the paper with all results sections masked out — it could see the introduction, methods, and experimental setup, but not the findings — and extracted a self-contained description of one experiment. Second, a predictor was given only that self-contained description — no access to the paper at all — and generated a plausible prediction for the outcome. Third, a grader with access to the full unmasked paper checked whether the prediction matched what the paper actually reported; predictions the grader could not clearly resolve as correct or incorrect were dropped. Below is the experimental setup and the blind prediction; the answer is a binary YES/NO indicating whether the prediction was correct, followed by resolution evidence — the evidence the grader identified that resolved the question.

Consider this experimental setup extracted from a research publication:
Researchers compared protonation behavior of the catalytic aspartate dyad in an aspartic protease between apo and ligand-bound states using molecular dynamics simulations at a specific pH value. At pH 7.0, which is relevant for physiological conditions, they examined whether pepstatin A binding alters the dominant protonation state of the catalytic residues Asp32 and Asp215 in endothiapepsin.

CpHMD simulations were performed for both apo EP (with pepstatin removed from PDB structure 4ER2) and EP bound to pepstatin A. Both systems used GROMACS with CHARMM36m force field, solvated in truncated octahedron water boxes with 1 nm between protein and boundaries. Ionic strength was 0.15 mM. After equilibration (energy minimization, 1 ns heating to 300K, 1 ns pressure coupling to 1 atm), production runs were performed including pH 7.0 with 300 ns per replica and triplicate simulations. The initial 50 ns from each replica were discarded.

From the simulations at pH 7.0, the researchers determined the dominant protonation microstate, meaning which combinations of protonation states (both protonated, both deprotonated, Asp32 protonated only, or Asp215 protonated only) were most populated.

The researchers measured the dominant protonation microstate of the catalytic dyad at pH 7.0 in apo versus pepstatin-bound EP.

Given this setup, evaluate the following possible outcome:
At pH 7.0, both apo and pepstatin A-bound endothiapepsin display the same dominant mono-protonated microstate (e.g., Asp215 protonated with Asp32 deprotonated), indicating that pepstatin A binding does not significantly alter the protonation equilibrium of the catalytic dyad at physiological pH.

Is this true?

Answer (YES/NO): NO